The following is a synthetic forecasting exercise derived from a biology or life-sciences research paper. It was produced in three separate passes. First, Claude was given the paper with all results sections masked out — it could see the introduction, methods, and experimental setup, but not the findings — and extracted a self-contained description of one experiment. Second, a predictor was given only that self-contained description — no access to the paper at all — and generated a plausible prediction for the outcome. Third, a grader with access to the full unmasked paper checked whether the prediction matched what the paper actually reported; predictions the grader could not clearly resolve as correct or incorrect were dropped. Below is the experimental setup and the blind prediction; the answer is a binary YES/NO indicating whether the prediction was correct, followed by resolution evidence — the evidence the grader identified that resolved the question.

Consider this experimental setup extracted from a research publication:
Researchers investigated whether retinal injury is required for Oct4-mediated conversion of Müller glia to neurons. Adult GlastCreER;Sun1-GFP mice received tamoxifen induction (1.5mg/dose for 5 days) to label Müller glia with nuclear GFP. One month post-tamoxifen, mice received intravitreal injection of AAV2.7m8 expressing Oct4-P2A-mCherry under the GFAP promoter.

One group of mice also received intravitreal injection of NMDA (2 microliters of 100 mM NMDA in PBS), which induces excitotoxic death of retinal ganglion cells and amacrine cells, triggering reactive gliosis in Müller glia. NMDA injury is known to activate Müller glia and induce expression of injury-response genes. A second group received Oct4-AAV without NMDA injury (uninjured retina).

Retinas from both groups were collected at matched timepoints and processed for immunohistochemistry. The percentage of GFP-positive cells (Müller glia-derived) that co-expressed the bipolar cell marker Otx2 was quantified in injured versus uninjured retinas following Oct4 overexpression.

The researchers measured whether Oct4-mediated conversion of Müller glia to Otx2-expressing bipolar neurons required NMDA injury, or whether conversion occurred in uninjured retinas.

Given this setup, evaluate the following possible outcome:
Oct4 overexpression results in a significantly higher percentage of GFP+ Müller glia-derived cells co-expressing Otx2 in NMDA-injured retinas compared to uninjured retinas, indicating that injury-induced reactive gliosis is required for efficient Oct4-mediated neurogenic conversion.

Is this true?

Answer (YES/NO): YES